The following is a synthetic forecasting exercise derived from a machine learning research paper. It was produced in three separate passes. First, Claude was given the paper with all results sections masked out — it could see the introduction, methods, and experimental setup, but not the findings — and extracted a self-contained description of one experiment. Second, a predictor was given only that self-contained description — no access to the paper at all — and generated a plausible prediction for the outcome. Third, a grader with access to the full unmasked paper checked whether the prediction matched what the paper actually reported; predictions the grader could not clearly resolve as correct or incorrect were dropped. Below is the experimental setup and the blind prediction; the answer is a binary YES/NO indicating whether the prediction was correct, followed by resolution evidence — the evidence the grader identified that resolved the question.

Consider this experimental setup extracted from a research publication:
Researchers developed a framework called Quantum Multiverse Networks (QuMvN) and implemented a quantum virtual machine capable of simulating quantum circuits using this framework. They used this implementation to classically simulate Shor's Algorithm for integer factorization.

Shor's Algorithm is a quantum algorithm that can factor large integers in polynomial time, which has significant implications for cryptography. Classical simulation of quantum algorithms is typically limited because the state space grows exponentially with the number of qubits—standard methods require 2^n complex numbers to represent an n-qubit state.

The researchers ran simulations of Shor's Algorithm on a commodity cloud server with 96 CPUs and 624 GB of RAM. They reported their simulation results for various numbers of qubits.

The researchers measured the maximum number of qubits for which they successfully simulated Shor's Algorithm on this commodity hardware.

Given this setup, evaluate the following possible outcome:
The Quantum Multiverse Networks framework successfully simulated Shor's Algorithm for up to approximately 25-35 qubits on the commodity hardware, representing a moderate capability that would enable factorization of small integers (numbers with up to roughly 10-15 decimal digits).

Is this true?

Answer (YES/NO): NO